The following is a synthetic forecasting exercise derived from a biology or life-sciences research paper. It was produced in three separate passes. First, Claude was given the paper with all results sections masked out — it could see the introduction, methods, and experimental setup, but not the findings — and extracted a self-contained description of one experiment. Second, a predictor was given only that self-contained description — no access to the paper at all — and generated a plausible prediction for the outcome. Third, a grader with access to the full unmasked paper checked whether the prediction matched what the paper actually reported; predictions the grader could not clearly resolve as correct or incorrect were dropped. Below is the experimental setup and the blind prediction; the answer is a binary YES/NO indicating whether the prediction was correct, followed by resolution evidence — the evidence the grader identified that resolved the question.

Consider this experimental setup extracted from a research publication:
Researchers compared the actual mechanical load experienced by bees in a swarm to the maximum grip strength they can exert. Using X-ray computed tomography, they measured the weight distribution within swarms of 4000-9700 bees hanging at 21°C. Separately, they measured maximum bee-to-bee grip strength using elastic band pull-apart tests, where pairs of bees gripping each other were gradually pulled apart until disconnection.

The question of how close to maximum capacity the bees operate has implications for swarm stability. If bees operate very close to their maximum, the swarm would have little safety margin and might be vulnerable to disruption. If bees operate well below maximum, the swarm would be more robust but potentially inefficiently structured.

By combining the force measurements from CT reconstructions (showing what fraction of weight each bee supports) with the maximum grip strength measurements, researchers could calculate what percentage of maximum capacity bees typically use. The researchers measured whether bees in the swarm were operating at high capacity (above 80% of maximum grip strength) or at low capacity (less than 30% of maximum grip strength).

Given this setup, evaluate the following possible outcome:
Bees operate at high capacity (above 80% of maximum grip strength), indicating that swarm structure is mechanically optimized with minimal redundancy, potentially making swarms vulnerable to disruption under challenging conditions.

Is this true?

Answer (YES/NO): NO